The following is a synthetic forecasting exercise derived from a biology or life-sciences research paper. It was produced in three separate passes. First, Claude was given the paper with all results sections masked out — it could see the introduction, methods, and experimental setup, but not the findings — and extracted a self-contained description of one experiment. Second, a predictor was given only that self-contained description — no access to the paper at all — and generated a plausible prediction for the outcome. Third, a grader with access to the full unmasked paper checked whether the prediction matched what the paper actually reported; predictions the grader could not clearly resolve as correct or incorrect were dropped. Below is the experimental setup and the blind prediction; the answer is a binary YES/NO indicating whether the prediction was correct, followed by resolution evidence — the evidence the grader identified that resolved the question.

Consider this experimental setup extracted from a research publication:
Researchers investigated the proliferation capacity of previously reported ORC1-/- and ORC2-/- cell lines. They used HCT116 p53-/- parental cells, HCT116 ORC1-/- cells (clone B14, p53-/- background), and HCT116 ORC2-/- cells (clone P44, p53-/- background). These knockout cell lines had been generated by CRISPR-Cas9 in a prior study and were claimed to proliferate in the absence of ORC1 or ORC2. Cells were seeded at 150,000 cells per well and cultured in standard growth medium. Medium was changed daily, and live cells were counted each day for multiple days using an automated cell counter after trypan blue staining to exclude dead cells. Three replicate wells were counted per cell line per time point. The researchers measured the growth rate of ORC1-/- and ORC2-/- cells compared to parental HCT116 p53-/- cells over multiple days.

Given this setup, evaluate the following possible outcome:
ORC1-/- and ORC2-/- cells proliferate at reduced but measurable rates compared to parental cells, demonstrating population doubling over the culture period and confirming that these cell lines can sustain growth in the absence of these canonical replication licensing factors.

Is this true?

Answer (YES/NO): NO